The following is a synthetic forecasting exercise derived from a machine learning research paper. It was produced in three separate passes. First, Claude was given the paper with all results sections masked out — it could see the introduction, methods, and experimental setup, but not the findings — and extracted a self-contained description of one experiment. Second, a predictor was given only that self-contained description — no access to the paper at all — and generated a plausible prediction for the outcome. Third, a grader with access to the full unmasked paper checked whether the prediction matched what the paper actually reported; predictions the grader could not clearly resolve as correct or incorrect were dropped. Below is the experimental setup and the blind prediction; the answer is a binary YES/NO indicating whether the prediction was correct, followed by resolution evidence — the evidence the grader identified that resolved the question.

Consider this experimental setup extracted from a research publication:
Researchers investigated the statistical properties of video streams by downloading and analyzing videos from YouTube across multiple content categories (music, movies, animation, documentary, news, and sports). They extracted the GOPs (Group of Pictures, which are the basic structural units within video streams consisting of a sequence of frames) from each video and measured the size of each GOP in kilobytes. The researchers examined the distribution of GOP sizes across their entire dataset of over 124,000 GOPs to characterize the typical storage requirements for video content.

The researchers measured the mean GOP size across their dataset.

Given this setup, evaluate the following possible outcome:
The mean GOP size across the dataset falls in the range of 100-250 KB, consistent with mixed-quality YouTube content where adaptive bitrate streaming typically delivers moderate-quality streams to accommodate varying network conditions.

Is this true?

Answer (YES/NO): NO